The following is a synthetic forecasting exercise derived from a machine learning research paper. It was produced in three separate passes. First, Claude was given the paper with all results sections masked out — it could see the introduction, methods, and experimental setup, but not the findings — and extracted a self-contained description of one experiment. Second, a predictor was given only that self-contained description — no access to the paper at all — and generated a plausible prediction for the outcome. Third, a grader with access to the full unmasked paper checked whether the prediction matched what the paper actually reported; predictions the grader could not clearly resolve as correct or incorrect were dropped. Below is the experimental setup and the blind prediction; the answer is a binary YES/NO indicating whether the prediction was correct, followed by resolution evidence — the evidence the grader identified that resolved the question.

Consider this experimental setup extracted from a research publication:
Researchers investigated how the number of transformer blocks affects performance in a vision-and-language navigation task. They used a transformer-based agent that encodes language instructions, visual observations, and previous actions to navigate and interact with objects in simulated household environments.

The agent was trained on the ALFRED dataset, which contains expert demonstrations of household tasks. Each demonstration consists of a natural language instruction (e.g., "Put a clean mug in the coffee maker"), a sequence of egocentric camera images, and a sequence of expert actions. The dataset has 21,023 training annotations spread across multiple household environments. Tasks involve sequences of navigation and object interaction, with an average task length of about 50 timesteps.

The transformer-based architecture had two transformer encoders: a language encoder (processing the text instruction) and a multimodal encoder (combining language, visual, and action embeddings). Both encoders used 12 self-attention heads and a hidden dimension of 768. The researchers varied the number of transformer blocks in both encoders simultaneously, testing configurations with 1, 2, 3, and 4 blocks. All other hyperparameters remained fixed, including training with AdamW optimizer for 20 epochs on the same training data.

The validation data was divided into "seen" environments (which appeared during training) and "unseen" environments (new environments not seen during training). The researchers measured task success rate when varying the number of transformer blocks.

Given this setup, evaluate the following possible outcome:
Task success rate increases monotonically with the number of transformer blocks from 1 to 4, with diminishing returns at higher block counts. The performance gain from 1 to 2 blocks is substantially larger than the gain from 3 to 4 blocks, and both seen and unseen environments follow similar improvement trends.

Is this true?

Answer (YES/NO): NO